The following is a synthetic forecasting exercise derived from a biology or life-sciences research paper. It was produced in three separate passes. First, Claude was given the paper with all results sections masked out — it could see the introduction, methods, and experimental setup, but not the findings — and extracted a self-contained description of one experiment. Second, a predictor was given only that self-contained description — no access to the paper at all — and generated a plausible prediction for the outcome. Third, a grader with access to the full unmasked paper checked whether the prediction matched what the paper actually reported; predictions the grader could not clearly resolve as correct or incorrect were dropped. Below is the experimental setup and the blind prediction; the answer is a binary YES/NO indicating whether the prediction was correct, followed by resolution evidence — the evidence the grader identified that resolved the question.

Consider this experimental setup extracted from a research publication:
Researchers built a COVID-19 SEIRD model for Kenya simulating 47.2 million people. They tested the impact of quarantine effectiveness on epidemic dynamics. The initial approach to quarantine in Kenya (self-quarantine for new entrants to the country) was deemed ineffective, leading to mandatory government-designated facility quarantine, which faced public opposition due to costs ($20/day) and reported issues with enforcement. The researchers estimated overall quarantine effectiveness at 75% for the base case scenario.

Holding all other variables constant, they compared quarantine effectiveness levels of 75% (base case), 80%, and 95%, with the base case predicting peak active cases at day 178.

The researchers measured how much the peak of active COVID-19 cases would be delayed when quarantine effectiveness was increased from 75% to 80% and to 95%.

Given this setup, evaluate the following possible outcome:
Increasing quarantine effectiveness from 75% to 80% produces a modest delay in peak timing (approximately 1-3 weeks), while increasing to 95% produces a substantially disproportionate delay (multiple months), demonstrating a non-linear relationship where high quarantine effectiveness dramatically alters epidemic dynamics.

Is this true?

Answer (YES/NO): NO